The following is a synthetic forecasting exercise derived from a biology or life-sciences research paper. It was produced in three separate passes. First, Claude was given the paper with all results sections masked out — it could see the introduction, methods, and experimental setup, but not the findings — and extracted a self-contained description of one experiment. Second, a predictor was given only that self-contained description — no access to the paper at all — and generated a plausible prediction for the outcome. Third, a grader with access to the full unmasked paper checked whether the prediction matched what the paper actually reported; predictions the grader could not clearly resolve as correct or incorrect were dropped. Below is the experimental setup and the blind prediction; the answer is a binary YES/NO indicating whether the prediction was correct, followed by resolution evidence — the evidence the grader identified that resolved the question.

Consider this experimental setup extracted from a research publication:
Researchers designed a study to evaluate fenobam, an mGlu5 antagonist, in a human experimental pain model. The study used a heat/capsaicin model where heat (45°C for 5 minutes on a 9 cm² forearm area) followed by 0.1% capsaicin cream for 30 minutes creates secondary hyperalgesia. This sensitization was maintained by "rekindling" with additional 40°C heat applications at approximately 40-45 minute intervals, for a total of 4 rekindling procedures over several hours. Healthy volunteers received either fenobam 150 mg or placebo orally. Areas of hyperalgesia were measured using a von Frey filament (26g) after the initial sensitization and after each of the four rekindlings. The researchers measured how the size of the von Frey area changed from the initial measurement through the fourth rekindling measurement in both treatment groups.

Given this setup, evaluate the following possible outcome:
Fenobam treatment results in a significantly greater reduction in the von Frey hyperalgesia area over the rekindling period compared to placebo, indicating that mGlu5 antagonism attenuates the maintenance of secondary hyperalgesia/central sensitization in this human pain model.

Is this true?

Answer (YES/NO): NO